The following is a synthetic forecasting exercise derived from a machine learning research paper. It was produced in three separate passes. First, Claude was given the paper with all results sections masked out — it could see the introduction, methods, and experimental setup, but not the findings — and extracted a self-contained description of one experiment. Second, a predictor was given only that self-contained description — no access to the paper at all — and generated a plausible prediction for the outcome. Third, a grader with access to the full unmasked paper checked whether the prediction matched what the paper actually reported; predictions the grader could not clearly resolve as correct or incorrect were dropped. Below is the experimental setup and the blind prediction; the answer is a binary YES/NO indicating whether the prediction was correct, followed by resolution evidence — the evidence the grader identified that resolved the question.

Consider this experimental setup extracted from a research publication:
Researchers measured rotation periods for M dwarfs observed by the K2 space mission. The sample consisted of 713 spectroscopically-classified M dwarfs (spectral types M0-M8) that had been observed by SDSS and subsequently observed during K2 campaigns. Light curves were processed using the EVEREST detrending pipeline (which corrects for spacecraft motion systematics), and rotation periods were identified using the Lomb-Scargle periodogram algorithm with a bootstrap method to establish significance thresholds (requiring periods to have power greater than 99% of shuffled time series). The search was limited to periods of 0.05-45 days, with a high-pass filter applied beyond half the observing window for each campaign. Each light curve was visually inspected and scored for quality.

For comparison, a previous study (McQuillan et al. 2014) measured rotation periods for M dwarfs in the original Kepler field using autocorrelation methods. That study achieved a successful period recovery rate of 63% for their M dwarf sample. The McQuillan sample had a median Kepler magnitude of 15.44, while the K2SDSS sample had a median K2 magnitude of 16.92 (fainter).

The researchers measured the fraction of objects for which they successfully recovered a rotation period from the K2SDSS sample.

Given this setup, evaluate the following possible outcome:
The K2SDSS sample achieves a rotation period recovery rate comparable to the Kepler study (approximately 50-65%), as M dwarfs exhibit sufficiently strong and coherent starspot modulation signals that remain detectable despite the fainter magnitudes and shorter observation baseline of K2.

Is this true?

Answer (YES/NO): NO